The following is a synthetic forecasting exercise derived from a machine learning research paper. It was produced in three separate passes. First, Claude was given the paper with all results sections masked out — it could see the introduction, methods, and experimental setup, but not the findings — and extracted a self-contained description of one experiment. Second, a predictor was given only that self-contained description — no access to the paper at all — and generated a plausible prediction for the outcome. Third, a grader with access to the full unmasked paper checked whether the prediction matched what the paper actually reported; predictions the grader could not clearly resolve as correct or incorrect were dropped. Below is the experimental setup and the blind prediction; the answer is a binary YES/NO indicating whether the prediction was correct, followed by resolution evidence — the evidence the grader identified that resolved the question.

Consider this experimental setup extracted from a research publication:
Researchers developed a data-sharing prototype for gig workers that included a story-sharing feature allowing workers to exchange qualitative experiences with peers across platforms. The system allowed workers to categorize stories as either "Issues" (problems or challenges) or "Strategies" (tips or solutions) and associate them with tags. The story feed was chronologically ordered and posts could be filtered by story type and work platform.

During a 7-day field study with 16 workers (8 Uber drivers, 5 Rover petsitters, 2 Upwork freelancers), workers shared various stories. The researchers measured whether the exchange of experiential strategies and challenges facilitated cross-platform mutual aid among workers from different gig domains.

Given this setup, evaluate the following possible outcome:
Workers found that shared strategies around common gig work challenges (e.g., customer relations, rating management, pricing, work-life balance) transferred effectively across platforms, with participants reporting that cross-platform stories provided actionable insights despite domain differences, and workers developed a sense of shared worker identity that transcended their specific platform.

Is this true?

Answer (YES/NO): NO